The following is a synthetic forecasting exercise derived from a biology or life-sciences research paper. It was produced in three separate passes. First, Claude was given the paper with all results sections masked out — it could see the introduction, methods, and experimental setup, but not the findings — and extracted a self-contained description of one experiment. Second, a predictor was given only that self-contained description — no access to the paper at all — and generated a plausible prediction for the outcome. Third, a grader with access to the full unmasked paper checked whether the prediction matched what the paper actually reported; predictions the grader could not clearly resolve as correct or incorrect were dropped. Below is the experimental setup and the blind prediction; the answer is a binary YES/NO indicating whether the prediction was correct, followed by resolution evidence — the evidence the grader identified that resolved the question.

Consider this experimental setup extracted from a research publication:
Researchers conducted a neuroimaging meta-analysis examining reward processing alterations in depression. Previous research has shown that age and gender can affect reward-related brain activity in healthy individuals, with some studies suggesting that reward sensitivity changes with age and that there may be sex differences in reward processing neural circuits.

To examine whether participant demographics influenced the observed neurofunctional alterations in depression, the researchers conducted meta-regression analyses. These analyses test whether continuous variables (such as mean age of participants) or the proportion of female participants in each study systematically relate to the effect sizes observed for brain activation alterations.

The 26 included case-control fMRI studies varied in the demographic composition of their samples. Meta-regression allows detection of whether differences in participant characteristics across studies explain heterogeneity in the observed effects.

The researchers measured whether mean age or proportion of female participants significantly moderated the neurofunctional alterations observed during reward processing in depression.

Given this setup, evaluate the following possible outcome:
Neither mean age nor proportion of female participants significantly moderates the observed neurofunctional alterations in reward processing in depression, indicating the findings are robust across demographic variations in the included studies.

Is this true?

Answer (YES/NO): YES